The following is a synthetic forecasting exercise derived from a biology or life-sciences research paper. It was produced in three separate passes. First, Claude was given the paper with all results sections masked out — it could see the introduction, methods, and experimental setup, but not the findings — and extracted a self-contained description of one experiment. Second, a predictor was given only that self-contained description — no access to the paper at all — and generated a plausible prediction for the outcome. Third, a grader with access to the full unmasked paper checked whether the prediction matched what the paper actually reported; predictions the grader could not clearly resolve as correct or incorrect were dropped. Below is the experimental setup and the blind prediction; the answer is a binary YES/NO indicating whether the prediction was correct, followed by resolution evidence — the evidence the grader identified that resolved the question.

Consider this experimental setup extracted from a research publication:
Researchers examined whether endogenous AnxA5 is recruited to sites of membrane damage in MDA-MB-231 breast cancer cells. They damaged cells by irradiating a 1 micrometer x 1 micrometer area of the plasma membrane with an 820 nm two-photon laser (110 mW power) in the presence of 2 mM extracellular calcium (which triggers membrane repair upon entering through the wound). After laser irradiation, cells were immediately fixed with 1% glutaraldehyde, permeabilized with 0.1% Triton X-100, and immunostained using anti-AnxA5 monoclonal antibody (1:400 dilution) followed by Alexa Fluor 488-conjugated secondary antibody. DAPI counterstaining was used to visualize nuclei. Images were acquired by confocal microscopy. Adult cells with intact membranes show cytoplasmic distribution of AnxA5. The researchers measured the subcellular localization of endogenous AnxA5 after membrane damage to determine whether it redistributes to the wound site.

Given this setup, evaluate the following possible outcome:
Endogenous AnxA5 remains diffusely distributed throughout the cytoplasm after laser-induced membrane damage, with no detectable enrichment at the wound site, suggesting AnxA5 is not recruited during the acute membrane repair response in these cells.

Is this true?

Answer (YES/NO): NO